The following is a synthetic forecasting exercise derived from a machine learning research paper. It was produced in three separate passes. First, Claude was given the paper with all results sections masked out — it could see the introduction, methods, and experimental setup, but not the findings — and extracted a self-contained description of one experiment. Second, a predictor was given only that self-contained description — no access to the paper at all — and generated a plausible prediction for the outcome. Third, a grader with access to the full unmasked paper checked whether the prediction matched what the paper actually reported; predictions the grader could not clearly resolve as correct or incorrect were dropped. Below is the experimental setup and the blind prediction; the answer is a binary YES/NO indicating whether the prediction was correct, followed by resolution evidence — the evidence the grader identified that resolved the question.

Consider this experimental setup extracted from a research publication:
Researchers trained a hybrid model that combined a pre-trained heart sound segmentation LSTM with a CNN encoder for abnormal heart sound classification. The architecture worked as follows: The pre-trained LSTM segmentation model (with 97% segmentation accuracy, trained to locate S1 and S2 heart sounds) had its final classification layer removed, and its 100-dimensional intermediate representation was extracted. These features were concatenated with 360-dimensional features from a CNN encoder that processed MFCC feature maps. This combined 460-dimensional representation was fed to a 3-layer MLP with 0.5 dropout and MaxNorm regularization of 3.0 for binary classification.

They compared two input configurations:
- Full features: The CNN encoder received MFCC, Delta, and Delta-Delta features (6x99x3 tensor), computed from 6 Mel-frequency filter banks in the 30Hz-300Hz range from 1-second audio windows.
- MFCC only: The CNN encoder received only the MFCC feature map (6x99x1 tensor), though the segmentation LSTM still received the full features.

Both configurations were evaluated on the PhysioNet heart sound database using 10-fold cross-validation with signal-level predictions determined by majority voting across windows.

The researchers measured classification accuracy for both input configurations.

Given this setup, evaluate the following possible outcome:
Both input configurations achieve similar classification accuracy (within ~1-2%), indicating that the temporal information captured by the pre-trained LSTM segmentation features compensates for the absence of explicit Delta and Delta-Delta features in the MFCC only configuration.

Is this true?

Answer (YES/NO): NO